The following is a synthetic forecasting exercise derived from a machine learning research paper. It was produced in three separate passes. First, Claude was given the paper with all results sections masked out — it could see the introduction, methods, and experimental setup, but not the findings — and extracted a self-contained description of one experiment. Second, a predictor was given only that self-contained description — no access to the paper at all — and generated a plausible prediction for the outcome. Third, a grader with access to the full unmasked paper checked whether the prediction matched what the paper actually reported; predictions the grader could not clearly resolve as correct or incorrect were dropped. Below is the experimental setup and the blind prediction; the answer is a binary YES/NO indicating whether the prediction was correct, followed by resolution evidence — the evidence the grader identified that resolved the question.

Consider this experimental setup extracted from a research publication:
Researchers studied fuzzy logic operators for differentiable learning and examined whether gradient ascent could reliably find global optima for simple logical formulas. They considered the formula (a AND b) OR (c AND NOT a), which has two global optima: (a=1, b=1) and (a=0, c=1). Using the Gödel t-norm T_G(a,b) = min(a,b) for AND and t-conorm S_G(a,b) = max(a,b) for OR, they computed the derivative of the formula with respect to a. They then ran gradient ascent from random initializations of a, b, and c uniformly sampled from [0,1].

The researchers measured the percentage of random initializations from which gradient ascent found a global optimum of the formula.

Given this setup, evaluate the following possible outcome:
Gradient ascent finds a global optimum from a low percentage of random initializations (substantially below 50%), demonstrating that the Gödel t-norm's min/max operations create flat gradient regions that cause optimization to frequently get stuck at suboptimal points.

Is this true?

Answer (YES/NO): NO